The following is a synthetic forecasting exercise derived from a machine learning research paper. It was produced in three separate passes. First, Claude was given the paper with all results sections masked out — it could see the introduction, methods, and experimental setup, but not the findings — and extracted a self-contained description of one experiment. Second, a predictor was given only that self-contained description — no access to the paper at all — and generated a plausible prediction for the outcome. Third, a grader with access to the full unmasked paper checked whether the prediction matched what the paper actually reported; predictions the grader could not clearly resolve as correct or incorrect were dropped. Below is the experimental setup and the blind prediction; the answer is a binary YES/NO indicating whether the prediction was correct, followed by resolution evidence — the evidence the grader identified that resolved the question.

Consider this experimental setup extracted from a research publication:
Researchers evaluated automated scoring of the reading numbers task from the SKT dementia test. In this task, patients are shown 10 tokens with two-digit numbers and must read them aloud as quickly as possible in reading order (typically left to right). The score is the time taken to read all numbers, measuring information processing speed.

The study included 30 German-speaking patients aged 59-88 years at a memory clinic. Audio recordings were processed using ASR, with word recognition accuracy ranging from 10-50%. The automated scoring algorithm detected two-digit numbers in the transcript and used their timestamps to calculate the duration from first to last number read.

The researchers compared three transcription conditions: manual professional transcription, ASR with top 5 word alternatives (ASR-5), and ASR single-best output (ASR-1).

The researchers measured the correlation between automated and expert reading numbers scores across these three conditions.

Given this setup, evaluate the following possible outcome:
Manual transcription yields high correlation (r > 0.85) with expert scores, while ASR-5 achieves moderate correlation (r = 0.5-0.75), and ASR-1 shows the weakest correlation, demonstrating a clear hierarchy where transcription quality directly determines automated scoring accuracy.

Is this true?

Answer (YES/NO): NO